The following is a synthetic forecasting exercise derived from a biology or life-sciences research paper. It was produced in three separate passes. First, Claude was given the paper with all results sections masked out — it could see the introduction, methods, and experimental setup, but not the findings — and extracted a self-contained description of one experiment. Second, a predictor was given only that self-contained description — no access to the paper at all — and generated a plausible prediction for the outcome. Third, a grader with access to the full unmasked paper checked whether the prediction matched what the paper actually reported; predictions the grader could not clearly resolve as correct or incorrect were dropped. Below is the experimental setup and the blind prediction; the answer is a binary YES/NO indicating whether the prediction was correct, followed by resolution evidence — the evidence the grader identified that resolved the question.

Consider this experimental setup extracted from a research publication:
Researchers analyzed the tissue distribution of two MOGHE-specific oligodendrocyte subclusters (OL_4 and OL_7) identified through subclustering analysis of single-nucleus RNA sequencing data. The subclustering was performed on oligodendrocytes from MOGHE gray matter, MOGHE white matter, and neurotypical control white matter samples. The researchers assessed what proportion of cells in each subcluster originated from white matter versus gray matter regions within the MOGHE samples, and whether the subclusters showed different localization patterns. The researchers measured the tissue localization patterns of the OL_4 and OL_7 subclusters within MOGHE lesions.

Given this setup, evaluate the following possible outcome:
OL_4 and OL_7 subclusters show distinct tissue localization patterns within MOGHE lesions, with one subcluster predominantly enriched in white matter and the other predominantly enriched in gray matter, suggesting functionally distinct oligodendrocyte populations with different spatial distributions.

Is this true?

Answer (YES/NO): NO